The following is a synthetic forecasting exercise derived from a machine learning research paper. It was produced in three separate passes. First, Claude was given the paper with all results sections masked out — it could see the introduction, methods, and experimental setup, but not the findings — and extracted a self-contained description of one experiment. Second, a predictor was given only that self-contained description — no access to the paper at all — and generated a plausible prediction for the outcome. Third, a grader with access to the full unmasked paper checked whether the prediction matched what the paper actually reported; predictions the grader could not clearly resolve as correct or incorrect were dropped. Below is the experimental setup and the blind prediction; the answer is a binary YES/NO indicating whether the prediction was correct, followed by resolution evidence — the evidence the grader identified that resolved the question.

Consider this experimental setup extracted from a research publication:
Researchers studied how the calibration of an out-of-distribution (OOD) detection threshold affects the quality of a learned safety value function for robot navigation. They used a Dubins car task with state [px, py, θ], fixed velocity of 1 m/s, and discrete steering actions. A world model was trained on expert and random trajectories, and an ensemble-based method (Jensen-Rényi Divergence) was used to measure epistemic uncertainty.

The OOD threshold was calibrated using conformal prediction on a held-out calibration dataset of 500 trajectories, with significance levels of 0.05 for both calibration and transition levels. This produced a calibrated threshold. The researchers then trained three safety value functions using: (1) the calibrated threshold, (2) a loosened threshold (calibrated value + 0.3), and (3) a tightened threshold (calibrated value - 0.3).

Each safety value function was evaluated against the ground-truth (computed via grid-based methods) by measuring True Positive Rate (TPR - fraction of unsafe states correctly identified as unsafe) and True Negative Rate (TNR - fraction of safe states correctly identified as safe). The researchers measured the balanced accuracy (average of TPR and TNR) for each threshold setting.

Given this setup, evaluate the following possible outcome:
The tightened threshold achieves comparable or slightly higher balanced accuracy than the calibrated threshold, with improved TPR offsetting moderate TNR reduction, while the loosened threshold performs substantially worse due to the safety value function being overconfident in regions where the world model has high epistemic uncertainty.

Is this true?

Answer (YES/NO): NO